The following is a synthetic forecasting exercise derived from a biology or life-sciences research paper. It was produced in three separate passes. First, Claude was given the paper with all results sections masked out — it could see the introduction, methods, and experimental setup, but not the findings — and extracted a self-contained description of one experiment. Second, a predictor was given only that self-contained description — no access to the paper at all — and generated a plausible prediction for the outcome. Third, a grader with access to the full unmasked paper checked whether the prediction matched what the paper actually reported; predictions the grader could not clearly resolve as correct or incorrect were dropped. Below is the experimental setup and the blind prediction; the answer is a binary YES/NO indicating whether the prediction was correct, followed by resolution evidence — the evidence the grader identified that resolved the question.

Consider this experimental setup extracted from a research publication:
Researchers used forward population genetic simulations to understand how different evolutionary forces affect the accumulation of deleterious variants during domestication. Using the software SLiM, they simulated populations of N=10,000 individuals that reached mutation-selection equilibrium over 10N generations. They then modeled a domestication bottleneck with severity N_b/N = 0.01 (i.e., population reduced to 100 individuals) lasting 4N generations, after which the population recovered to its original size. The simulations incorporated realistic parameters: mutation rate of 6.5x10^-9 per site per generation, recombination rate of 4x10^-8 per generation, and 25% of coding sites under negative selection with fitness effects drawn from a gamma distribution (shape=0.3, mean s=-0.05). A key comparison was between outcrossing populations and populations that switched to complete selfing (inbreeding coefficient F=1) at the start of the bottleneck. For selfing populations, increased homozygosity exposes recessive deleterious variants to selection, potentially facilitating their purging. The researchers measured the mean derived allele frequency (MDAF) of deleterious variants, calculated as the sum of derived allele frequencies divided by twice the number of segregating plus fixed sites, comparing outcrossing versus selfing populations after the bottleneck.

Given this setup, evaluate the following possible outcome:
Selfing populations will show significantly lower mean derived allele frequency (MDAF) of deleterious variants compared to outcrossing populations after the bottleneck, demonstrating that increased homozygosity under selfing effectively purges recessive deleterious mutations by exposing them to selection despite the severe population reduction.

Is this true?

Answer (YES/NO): NO